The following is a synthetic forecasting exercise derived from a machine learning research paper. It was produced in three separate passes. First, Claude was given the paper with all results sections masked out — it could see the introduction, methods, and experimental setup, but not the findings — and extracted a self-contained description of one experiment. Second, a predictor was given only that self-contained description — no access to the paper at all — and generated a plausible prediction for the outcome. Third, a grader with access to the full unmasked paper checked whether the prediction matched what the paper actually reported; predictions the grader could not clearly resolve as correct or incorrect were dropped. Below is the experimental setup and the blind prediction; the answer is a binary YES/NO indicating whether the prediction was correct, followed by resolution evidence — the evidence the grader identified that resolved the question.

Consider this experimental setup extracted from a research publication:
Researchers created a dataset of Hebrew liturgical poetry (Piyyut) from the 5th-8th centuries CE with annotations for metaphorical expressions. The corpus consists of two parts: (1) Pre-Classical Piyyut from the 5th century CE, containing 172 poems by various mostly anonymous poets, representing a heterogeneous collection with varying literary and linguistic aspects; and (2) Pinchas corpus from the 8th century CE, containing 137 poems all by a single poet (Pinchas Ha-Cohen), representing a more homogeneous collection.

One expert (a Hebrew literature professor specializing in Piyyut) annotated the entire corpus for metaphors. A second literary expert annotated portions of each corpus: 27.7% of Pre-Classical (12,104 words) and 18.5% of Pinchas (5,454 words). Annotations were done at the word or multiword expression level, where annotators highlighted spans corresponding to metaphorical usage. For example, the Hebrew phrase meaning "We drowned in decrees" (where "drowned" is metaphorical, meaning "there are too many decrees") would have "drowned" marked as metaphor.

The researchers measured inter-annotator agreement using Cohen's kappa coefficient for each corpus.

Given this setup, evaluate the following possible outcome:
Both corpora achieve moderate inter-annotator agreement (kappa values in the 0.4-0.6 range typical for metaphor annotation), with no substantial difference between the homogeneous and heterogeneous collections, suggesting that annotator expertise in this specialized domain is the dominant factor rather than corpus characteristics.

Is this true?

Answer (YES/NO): NO